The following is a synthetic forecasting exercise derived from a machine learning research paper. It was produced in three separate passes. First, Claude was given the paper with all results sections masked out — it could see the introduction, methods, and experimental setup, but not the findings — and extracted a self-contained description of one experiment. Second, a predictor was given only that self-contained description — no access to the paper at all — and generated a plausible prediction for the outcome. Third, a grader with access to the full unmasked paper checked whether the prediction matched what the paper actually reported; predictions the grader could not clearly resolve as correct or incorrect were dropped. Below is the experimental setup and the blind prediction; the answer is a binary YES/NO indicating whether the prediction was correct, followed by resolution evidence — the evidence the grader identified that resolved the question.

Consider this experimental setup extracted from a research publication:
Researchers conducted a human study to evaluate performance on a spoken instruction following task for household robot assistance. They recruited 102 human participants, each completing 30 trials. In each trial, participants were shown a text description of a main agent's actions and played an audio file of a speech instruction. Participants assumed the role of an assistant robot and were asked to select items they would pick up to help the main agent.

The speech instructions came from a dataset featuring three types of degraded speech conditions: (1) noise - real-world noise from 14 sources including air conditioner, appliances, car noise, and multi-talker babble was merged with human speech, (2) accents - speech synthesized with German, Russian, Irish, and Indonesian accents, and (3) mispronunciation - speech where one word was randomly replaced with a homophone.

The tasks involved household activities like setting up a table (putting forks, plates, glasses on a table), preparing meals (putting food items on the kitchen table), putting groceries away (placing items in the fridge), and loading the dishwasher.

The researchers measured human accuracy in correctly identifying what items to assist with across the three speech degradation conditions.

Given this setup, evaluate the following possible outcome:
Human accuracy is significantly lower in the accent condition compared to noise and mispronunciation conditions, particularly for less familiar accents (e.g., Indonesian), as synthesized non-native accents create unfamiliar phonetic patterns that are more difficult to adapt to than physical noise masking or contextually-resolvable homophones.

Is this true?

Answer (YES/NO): NO